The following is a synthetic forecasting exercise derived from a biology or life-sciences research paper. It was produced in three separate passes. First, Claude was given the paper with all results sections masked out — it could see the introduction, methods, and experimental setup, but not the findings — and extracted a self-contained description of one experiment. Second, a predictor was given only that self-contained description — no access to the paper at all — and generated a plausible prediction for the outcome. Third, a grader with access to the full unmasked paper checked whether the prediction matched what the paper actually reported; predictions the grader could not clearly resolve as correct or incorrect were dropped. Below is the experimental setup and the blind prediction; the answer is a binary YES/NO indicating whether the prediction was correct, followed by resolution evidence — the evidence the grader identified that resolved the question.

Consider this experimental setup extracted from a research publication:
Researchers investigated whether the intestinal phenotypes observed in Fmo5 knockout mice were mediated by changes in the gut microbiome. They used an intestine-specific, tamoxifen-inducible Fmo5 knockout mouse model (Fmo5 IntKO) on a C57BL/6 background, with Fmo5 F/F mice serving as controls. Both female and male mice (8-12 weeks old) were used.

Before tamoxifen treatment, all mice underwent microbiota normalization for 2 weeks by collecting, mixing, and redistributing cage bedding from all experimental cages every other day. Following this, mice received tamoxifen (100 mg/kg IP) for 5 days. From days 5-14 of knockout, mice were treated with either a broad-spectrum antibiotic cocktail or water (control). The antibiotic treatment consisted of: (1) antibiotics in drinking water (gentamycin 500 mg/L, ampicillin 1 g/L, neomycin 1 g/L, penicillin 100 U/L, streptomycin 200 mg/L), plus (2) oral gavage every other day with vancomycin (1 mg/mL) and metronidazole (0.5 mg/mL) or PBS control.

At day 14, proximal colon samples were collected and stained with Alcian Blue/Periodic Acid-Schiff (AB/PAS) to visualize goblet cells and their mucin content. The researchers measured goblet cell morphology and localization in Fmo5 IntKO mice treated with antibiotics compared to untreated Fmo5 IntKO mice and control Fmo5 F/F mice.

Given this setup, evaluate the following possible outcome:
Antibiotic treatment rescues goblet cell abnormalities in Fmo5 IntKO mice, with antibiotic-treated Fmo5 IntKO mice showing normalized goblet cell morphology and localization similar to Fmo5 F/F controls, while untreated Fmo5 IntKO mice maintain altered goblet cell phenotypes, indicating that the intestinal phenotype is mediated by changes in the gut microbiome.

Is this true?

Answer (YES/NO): NO